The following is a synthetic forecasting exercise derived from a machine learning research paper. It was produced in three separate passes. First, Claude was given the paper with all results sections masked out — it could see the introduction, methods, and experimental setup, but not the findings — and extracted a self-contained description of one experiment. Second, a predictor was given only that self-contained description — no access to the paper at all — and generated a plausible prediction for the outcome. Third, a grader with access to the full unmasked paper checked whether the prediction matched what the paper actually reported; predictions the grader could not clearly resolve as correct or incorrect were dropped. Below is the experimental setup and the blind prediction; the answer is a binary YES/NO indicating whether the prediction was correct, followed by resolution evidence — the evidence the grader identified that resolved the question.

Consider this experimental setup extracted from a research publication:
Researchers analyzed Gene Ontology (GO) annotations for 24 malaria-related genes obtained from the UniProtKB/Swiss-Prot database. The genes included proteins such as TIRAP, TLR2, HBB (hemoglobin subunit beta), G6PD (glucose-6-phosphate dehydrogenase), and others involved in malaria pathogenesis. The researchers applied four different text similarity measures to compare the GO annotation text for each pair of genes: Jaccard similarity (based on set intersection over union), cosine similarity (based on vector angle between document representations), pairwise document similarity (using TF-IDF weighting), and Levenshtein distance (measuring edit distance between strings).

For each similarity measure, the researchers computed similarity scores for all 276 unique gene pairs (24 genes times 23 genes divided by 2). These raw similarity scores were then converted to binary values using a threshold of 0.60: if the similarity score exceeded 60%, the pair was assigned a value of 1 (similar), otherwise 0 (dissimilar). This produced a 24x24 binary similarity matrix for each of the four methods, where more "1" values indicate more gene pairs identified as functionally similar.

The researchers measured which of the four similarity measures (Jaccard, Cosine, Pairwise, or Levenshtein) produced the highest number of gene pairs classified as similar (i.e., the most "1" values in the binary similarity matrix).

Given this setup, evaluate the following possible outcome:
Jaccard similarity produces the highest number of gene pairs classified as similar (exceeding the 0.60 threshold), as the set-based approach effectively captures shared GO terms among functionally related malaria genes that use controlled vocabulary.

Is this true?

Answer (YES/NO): NO